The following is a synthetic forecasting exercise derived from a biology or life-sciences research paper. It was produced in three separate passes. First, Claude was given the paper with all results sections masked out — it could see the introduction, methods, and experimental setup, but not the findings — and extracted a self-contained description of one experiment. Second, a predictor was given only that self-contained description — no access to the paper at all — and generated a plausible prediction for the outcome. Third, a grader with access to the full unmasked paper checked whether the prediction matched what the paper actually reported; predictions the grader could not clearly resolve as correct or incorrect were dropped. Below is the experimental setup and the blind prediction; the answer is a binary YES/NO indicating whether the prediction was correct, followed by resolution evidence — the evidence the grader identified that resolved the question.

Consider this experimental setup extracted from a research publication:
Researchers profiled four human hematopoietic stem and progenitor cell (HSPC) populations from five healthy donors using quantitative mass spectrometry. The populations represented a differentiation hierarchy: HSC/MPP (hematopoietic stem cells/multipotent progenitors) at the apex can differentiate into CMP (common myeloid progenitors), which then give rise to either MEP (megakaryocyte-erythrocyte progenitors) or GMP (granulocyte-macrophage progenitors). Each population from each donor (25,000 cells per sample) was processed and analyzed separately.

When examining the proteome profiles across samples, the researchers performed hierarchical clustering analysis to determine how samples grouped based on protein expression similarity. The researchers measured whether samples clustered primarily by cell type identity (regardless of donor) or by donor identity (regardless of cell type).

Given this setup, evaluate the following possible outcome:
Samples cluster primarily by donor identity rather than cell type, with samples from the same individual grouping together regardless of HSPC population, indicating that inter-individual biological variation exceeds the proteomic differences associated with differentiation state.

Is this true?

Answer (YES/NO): NO